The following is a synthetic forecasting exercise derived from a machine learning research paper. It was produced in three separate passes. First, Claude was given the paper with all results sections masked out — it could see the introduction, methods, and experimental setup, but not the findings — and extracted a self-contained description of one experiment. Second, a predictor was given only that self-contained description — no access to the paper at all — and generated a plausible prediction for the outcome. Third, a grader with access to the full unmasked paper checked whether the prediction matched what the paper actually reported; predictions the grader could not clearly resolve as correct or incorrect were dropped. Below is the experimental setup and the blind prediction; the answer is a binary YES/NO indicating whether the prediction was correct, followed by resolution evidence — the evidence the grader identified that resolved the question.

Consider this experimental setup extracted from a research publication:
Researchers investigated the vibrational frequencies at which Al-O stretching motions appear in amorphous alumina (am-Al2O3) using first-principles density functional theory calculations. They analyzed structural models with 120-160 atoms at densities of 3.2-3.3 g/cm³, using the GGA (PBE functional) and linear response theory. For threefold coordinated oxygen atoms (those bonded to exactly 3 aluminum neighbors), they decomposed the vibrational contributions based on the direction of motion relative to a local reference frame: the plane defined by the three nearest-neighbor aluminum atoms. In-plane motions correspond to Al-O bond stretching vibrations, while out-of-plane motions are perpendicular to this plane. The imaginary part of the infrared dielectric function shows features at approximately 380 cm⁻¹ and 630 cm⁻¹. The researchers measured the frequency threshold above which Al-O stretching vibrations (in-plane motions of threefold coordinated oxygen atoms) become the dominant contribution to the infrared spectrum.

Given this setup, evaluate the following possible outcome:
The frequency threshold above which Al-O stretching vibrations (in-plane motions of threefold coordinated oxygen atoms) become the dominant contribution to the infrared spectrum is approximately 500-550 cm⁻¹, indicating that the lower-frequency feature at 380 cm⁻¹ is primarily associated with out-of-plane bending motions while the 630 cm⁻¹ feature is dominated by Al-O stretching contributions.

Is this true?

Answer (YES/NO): YES